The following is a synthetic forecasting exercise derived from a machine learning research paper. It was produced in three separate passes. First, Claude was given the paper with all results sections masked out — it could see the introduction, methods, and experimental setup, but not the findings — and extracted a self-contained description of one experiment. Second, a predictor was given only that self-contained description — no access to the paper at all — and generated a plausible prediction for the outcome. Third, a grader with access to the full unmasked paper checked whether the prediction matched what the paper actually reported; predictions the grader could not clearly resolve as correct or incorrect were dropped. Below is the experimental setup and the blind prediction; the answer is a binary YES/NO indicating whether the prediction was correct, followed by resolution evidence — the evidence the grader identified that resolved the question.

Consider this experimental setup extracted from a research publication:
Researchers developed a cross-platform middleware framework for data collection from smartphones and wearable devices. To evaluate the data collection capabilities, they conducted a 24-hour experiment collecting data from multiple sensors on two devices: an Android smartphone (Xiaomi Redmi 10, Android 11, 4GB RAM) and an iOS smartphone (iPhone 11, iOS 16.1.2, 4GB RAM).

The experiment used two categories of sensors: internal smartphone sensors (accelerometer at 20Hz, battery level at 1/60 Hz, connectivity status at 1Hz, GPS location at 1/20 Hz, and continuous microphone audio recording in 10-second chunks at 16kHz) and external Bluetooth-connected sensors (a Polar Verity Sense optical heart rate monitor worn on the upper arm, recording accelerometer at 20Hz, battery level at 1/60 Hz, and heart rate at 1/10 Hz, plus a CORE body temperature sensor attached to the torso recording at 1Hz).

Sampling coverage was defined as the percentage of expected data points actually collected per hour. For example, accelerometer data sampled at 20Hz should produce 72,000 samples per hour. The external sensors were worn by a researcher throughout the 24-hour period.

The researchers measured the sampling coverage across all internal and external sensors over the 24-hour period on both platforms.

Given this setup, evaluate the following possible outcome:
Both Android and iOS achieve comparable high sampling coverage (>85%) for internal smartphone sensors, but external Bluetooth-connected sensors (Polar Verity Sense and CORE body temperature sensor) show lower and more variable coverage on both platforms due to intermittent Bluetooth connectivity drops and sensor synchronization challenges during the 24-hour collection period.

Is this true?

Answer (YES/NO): NO